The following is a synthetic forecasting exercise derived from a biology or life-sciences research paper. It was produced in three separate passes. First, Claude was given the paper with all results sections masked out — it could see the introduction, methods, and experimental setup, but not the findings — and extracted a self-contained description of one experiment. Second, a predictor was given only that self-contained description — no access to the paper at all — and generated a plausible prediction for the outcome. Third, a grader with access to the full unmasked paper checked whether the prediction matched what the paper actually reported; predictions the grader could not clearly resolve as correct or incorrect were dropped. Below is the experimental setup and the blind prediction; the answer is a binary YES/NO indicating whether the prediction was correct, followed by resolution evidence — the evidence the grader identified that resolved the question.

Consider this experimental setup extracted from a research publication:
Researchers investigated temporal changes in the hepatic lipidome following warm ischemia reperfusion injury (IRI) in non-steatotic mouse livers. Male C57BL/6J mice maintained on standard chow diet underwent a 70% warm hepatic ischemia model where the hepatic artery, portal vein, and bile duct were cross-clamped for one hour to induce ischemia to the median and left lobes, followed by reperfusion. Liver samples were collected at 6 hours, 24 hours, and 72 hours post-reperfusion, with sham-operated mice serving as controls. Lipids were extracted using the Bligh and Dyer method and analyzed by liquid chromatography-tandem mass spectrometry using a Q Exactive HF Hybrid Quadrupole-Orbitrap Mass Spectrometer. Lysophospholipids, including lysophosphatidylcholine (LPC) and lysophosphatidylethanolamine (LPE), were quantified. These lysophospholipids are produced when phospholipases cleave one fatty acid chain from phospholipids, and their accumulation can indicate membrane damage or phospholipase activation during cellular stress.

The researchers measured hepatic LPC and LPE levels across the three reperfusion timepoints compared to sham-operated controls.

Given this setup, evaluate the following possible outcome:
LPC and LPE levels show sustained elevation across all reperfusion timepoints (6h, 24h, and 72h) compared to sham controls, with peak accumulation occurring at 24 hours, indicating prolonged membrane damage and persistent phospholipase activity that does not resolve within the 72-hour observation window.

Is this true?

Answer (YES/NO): NO